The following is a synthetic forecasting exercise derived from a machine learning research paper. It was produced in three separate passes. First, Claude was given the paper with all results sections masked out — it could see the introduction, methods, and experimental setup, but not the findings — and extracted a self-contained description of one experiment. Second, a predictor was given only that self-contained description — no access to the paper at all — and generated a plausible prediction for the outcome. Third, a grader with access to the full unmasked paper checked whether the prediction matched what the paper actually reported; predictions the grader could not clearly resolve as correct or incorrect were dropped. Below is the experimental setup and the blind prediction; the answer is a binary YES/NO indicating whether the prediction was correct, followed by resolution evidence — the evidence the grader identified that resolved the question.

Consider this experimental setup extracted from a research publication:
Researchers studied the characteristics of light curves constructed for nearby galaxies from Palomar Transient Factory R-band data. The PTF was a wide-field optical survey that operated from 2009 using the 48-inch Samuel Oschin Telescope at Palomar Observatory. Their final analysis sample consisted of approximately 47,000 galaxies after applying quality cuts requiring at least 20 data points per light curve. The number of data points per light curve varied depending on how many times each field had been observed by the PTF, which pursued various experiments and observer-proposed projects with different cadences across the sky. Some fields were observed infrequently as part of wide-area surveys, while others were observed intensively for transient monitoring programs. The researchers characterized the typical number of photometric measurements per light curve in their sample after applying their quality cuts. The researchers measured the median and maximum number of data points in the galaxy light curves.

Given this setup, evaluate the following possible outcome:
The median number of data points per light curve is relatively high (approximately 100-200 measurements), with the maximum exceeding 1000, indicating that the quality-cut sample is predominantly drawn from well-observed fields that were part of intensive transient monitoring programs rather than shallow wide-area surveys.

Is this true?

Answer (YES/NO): NO